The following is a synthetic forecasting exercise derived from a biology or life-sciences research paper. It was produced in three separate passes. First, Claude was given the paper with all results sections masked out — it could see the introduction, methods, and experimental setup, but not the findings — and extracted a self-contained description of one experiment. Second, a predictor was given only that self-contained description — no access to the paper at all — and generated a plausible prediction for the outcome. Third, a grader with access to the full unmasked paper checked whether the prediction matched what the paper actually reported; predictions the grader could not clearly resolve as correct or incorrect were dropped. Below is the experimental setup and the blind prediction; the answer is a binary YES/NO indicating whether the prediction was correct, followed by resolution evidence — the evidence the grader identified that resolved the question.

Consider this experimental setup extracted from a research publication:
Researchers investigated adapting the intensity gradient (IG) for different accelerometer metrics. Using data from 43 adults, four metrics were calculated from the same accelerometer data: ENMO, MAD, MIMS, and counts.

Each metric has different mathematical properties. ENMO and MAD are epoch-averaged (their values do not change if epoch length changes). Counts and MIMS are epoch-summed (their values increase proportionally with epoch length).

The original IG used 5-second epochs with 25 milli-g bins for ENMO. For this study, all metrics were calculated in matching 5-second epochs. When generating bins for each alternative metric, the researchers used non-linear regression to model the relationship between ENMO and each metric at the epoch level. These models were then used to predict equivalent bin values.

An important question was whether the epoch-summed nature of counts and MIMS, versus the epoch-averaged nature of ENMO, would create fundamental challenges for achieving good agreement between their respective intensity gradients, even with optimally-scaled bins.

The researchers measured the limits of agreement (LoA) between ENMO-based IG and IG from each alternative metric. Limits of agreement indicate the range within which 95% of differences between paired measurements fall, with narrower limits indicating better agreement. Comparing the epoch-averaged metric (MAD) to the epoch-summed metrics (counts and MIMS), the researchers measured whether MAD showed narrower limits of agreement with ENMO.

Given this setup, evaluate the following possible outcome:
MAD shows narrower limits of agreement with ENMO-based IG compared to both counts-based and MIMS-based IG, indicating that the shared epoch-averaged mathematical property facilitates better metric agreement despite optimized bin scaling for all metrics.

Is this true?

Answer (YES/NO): YES